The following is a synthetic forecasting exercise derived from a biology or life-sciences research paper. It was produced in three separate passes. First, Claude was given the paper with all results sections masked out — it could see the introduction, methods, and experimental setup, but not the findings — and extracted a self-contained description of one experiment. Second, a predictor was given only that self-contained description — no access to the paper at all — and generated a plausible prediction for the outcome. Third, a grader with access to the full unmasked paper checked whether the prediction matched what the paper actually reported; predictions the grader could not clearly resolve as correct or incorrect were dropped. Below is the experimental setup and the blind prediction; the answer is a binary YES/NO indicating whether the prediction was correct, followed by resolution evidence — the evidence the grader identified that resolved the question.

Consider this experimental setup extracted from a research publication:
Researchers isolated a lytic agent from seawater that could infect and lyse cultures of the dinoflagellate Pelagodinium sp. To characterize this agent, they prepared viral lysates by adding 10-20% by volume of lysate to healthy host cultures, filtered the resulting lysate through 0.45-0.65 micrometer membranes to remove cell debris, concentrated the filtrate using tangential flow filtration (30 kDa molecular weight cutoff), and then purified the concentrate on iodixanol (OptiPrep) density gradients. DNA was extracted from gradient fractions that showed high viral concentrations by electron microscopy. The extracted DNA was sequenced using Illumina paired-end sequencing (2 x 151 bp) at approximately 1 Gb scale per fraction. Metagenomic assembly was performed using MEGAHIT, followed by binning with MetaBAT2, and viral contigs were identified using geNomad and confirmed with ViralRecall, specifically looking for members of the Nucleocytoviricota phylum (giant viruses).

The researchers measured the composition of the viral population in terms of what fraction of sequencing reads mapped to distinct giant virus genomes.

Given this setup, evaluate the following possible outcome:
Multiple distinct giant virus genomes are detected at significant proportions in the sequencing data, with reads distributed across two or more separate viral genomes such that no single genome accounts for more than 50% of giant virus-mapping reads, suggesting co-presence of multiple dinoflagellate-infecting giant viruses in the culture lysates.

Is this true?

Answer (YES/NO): NO